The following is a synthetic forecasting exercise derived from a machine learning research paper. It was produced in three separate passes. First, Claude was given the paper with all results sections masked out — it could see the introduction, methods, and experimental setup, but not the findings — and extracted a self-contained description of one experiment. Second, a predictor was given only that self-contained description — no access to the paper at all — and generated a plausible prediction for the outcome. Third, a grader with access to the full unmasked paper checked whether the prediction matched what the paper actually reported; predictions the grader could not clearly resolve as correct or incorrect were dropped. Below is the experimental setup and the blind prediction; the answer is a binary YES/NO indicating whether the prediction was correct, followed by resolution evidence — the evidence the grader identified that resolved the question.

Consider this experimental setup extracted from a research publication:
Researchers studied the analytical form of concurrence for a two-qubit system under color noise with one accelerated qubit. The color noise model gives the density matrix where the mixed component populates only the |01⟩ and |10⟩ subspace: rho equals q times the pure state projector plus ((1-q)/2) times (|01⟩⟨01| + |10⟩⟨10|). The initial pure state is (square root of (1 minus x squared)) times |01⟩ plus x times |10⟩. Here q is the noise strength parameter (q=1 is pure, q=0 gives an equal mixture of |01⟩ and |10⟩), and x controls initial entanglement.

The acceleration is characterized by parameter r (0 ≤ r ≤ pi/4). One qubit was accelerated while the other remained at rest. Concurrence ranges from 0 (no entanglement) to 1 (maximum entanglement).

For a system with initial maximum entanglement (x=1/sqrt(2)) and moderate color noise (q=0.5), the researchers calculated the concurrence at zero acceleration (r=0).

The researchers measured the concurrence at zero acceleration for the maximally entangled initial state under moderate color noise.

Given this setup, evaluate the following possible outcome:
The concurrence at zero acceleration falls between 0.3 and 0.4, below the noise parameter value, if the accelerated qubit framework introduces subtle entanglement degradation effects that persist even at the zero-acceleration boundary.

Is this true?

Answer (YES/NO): NO